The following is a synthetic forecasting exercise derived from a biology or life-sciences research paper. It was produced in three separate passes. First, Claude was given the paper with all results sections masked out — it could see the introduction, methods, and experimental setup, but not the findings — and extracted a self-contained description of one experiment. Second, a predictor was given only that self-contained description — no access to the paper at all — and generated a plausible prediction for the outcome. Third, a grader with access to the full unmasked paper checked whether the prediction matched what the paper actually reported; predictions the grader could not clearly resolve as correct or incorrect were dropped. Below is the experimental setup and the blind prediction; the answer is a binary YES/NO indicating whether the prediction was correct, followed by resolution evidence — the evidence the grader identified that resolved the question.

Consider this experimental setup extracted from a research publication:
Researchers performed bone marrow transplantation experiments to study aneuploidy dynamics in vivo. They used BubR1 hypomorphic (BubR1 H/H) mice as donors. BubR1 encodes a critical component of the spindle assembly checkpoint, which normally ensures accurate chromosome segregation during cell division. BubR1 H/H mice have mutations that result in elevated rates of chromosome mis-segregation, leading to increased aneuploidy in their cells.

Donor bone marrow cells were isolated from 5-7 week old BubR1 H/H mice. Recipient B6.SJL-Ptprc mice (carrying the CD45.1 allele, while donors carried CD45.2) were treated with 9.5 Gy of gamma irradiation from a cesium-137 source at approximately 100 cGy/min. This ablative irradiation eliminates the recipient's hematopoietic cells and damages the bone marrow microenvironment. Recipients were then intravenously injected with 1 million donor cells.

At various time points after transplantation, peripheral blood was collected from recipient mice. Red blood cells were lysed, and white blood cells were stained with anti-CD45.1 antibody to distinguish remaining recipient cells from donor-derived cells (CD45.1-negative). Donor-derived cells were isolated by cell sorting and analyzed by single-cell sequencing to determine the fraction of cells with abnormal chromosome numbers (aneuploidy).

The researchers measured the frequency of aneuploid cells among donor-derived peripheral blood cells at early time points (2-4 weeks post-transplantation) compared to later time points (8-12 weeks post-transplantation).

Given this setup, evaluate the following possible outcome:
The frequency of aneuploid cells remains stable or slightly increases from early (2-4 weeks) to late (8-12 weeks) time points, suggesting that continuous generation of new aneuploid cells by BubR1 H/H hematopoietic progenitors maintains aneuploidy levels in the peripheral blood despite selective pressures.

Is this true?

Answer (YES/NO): NO